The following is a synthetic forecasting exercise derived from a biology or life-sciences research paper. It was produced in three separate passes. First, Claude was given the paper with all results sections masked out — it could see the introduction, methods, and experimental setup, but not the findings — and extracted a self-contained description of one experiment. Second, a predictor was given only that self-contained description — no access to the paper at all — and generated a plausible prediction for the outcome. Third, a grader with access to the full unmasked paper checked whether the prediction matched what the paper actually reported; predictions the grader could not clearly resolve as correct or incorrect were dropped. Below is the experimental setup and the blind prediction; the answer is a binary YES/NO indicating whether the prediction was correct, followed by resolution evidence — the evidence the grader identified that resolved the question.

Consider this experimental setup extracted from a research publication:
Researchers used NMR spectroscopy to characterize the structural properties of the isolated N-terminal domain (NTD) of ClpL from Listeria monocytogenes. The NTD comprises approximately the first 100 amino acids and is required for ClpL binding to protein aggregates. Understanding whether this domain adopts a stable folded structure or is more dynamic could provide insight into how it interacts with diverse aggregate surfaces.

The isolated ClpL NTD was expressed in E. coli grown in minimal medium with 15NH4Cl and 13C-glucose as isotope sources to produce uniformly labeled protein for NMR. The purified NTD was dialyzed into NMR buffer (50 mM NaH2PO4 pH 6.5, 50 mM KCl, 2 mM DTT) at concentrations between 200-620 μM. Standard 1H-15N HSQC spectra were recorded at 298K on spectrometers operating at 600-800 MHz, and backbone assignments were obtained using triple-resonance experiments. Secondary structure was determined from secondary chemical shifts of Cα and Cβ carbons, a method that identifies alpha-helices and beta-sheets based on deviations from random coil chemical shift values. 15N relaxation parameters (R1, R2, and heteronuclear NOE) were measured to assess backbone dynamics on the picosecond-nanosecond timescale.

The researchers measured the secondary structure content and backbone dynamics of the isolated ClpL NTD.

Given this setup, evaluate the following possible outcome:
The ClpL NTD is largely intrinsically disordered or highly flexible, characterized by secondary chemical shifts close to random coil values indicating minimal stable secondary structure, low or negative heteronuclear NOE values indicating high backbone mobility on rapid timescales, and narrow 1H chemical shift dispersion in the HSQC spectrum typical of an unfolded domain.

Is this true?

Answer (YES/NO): NO